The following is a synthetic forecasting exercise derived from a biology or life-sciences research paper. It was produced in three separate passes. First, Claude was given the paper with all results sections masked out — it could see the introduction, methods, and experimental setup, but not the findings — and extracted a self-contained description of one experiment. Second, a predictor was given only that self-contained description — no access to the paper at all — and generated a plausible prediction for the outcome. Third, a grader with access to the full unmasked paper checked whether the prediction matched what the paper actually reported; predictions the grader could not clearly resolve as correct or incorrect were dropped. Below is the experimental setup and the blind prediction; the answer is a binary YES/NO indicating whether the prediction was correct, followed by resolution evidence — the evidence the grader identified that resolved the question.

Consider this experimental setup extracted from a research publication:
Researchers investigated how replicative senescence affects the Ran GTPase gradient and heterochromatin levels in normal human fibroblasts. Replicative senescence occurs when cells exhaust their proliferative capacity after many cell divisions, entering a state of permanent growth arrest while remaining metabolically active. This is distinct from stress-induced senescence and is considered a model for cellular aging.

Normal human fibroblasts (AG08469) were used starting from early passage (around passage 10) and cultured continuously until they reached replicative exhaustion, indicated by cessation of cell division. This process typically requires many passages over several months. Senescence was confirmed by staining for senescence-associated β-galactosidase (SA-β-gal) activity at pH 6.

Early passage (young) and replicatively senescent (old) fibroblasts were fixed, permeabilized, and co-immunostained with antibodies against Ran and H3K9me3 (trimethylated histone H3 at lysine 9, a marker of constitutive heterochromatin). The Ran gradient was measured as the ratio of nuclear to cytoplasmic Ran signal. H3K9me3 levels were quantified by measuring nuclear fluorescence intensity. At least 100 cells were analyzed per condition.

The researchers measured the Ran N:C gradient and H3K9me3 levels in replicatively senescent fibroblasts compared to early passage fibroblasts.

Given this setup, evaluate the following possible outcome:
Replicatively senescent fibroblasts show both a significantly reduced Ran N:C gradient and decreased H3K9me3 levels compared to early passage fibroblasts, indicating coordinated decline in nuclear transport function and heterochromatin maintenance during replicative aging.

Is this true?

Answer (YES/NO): YES